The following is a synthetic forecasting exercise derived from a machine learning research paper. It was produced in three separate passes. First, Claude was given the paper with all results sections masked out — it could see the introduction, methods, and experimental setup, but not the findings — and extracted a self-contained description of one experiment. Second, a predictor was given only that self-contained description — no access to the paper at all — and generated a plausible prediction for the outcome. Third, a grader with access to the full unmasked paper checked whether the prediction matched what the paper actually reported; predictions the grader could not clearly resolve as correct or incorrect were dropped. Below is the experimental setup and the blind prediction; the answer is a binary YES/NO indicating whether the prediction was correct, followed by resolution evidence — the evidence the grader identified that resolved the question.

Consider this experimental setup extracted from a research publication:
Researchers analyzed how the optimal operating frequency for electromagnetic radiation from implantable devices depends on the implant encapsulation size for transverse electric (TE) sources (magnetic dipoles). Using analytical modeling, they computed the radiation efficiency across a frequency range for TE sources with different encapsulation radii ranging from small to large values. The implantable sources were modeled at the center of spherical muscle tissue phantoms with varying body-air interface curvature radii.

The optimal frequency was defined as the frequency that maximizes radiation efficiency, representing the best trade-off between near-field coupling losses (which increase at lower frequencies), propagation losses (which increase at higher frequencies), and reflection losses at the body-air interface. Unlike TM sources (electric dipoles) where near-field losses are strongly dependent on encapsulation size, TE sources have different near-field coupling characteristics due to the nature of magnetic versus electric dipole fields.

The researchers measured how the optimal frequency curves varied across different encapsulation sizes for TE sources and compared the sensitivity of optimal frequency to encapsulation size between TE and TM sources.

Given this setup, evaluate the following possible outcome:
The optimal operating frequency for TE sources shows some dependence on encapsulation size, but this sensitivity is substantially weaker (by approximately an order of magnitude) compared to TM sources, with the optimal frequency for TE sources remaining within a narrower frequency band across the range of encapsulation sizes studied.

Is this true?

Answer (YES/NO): NO